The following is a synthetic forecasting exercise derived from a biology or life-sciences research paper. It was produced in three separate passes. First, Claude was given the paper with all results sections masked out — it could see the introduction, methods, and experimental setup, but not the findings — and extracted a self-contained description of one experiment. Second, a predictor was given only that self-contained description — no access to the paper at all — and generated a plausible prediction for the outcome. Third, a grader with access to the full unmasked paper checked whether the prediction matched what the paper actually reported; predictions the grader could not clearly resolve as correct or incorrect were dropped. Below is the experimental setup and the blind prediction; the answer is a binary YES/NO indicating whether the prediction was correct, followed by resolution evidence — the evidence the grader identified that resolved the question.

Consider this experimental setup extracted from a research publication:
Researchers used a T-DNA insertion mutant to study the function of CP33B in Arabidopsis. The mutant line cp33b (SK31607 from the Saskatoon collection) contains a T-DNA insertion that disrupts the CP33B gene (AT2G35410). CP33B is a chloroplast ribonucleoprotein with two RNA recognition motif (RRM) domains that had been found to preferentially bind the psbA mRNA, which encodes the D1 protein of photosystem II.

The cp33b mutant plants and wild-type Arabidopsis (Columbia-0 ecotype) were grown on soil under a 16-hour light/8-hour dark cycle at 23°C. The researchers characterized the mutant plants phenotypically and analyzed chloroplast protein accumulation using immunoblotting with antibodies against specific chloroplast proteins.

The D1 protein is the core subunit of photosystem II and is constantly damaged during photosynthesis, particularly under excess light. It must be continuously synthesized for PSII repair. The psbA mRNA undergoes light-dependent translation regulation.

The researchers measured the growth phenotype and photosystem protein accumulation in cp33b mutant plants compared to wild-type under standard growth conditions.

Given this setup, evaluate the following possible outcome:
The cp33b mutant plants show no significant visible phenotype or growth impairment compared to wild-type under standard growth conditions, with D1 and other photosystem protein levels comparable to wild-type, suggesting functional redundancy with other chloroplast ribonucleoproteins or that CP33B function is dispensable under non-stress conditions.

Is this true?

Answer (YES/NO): YES